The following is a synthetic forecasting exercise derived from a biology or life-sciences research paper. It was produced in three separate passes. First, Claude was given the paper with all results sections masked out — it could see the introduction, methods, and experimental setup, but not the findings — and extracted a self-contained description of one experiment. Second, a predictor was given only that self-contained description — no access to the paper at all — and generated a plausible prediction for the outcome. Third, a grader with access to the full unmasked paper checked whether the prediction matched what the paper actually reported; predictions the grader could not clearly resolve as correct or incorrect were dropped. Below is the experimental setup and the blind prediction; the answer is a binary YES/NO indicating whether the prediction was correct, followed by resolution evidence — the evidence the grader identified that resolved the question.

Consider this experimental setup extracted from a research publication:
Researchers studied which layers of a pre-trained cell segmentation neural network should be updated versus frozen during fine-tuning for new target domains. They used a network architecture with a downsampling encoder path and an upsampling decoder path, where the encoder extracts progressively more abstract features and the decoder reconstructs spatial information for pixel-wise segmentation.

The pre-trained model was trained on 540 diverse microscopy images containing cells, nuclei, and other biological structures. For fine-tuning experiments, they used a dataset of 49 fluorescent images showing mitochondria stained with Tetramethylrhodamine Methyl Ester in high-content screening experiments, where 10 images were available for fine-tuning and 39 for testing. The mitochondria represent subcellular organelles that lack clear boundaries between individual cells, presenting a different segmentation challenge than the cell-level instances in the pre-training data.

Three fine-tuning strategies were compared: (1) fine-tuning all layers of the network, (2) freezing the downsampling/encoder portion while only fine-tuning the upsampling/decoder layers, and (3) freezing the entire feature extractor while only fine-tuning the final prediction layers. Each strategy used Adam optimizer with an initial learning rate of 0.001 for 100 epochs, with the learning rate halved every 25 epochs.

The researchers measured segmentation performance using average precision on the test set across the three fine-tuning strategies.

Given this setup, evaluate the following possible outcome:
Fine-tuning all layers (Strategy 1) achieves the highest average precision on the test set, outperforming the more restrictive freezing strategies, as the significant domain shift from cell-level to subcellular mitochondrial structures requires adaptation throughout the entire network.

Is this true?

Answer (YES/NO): YES